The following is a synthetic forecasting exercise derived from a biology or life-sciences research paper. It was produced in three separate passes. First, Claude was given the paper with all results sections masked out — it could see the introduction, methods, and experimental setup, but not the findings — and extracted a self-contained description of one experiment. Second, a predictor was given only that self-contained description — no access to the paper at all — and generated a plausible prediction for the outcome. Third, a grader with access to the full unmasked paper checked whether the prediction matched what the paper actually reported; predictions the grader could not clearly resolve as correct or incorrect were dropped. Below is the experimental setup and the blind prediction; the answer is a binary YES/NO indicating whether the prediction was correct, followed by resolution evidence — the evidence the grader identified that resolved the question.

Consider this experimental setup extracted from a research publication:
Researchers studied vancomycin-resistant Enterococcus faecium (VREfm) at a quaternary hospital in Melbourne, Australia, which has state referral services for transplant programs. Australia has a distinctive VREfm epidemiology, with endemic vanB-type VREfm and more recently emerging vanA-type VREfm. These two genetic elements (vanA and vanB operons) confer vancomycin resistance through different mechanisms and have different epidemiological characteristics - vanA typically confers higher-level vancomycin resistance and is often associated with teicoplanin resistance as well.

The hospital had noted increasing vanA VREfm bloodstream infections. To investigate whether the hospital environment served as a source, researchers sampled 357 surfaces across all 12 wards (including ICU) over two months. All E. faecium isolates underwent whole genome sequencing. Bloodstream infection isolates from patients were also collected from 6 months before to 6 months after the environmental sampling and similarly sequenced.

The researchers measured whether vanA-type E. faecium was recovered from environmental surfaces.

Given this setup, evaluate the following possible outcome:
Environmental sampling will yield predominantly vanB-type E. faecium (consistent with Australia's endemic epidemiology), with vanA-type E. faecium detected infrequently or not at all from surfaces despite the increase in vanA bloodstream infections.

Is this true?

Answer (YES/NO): YES